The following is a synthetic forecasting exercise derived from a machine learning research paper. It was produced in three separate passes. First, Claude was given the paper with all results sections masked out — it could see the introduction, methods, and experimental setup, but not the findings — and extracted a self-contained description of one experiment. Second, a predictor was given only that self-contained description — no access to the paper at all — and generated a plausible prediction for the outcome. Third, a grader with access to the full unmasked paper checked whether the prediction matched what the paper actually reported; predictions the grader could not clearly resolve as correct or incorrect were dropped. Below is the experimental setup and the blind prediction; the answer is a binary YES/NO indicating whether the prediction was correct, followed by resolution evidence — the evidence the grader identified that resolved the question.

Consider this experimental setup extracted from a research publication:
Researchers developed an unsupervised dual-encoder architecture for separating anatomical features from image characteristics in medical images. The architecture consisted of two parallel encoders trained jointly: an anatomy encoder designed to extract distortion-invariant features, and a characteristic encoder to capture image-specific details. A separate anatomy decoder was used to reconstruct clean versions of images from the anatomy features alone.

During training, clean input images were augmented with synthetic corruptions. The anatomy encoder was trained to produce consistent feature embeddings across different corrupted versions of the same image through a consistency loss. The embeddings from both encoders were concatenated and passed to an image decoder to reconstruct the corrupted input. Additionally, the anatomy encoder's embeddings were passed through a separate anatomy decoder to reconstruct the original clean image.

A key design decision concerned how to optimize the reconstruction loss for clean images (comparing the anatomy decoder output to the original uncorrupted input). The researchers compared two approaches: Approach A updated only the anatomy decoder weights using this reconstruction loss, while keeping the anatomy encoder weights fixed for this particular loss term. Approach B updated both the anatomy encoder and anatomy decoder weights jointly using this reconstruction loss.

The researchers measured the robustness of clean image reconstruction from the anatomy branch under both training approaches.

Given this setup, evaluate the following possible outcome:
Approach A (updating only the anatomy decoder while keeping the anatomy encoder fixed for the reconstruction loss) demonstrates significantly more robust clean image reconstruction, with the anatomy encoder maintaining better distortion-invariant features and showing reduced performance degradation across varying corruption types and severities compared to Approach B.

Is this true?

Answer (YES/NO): NO